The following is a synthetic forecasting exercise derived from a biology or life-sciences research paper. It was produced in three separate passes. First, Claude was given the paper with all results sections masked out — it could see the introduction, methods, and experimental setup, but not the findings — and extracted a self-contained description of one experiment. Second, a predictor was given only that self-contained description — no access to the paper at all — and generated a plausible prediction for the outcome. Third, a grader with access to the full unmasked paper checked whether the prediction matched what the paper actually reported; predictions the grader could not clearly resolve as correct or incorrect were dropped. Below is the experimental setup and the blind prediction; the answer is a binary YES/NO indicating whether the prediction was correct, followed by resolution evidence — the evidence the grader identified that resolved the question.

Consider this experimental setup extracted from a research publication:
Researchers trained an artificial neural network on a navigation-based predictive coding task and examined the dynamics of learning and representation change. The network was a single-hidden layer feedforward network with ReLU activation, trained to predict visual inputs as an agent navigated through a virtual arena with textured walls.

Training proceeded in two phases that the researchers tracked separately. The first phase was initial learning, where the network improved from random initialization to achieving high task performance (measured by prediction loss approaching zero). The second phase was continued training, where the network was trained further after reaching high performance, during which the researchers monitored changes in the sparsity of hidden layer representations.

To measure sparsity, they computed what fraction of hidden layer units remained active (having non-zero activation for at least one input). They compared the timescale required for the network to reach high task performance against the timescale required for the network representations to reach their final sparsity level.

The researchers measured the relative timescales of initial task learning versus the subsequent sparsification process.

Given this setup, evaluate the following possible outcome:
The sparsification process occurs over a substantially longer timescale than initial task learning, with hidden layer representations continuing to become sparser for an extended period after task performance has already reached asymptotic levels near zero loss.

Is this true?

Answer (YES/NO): YES